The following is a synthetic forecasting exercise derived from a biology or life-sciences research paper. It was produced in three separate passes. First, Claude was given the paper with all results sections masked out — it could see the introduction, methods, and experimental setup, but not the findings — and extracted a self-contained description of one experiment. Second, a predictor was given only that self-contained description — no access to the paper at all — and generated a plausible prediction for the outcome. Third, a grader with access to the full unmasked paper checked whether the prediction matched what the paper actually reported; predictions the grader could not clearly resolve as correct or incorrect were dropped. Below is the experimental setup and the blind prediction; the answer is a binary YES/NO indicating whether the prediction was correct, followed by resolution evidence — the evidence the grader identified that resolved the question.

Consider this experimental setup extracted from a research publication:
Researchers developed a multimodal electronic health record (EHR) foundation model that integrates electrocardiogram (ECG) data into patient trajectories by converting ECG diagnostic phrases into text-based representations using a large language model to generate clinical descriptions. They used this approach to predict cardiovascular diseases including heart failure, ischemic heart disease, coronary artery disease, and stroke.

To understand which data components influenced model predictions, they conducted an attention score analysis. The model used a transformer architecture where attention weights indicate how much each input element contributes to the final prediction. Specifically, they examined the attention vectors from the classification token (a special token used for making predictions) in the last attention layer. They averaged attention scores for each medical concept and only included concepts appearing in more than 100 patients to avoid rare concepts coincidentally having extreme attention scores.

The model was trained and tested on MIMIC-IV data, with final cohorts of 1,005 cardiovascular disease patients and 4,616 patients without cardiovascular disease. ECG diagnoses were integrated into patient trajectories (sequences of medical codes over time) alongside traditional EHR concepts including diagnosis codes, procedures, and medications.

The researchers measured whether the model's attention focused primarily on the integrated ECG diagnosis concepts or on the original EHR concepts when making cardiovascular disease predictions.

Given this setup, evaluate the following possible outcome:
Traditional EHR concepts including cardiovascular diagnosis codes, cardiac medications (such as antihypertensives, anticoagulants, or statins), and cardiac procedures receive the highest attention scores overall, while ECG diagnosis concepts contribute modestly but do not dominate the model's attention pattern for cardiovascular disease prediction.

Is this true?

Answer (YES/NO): NO